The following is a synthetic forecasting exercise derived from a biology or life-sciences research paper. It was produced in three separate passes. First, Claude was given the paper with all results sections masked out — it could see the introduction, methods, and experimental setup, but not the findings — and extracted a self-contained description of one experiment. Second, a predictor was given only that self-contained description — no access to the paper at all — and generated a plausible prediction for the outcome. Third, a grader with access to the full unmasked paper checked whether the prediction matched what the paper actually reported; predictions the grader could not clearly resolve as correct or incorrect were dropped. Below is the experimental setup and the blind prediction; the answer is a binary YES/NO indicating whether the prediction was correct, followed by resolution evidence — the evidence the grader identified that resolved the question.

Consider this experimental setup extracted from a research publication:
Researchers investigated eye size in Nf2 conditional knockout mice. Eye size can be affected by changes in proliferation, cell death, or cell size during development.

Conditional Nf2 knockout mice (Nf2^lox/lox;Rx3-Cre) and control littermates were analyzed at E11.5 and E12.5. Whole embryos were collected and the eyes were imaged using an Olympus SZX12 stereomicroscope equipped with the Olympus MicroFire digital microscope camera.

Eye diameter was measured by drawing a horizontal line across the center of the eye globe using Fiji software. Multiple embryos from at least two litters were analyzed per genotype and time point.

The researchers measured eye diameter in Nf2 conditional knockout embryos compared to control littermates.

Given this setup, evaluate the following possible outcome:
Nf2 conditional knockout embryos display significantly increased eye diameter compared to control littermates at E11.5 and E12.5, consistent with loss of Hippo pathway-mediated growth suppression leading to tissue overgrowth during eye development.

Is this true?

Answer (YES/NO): NO